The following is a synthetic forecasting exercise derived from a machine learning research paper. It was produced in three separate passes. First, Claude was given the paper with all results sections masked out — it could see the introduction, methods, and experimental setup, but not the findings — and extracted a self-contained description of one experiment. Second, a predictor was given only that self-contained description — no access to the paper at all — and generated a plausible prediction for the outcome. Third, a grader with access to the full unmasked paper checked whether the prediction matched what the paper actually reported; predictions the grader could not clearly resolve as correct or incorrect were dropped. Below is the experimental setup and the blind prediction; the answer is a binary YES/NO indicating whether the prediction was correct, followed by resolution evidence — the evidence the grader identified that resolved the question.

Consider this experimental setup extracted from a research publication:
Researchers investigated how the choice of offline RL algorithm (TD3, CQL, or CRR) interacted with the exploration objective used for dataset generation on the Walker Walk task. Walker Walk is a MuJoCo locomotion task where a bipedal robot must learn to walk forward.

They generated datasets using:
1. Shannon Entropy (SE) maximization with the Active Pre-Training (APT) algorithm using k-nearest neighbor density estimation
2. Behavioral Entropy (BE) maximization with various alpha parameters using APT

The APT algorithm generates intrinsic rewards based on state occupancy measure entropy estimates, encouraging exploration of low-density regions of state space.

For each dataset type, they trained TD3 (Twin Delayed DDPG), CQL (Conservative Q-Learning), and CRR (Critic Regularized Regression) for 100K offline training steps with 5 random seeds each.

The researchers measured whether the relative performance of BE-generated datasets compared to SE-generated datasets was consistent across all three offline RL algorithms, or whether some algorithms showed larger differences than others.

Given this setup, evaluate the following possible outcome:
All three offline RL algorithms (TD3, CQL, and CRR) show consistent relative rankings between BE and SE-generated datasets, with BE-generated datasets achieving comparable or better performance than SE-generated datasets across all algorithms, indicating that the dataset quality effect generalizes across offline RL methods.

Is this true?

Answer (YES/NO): NO